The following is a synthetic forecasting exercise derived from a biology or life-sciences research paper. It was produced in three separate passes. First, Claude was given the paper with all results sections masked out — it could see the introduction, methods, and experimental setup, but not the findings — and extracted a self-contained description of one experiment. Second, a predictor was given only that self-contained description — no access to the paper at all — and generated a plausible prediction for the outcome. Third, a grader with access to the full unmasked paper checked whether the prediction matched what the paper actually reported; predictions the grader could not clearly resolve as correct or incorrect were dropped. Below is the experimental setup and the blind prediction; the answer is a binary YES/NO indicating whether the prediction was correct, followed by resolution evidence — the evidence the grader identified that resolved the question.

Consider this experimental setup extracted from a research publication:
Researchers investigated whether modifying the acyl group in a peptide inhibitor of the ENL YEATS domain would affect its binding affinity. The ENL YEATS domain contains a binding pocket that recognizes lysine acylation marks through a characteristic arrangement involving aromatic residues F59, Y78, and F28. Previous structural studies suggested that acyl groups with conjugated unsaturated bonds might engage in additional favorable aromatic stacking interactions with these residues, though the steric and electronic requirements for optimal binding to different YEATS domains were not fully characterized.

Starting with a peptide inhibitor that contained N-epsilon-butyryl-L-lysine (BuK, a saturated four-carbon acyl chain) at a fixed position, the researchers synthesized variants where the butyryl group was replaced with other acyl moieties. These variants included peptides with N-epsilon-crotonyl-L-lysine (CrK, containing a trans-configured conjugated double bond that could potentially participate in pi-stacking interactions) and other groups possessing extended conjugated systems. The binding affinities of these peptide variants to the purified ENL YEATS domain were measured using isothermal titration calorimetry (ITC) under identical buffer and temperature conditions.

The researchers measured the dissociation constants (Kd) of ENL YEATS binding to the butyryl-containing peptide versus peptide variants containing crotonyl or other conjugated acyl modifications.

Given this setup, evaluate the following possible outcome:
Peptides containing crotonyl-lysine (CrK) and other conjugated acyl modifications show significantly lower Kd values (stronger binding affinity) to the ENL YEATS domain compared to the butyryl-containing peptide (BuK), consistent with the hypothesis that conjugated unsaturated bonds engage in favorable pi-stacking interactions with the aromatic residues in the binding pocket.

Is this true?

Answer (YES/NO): YES